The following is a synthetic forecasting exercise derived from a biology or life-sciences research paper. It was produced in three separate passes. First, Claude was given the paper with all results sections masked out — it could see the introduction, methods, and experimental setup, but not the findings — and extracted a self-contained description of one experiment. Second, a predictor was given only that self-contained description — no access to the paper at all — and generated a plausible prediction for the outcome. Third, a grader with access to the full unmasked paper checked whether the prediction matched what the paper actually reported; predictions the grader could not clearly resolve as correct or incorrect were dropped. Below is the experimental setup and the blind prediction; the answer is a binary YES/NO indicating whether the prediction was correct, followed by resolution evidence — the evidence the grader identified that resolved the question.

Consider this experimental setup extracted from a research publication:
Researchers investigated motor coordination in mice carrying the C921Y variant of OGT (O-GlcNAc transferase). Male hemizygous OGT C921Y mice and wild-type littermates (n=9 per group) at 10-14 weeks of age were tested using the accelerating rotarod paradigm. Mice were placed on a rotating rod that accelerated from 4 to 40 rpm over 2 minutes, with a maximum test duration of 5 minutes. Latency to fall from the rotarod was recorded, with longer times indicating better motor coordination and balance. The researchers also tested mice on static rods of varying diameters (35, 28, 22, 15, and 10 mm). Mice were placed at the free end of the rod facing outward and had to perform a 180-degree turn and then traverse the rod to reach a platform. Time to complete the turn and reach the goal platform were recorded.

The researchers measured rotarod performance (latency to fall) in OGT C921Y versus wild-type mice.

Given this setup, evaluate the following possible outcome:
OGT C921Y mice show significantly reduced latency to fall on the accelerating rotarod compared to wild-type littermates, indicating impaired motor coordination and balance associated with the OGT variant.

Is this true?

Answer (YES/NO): NO